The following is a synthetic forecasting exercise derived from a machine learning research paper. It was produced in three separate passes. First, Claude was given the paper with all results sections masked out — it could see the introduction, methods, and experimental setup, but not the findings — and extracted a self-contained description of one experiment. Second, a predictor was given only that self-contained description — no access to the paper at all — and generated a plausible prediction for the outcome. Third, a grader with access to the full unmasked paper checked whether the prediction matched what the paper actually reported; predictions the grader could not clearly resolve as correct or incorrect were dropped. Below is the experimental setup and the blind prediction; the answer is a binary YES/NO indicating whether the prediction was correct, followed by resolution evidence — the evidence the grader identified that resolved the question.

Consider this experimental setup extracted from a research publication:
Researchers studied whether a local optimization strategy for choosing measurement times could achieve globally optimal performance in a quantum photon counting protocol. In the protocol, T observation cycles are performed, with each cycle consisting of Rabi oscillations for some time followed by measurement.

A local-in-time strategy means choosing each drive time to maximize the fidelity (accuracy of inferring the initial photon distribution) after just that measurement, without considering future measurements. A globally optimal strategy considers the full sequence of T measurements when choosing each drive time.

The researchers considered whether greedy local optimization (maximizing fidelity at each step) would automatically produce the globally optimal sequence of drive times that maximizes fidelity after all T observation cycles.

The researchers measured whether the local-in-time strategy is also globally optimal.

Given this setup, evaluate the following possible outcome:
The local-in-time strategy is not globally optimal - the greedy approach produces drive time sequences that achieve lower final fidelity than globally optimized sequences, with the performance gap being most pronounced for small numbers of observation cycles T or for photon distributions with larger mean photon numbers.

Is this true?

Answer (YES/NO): NO